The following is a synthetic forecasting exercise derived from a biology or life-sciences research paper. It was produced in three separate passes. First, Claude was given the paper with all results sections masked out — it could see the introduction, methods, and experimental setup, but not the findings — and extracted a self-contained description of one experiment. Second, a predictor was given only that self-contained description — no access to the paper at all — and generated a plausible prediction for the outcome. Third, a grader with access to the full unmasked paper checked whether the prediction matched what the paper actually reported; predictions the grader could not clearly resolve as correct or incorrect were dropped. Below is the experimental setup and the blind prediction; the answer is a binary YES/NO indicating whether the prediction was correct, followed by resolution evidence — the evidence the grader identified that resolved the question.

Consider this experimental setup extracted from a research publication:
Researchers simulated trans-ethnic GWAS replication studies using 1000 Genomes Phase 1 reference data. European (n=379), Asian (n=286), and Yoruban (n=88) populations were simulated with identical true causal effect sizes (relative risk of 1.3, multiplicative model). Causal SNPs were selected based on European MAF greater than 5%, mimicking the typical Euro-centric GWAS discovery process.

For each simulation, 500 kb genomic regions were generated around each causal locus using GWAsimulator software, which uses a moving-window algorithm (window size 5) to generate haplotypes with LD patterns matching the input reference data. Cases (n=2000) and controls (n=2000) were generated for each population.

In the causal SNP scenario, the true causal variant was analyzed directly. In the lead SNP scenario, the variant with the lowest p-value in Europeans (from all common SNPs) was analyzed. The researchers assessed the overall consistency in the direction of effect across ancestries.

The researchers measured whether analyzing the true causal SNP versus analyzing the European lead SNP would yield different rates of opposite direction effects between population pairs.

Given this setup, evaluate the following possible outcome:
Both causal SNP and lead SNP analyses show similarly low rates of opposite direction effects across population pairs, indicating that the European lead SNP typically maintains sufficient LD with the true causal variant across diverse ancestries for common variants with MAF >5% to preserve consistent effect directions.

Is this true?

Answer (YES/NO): NO